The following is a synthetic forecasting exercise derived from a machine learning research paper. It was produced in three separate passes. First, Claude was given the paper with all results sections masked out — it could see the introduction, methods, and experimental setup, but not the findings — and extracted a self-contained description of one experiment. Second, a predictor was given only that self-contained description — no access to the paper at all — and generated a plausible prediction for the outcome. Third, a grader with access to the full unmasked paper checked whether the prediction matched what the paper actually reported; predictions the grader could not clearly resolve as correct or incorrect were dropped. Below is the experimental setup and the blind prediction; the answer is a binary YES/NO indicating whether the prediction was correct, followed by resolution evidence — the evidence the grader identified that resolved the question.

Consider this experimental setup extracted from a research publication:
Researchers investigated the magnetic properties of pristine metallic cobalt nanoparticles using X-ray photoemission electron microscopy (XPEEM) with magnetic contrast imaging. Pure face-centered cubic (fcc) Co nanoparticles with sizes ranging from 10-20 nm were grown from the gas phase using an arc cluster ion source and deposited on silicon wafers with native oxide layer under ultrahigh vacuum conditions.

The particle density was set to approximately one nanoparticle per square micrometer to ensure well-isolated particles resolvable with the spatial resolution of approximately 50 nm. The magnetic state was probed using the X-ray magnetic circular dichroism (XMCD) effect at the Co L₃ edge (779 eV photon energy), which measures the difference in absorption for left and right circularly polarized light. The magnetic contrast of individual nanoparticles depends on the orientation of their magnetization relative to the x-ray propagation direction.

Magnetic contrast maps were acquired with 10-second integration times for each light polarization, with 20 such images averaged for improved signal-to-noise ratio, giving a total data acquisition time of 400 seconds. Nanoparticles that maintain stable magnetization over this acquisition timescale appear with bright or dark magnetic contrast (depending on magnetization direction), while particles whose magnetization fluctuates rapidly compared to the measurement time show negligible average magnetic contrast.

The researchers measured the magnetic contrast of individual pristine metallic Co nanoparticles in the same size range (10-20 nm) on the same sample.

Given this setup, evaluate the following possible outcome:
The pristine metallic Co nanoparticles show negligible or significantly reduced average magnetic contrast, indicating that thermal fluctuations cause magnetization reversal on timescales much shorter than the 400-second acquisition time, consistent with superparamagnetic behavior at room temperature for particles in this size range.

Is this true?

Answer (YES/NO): NO